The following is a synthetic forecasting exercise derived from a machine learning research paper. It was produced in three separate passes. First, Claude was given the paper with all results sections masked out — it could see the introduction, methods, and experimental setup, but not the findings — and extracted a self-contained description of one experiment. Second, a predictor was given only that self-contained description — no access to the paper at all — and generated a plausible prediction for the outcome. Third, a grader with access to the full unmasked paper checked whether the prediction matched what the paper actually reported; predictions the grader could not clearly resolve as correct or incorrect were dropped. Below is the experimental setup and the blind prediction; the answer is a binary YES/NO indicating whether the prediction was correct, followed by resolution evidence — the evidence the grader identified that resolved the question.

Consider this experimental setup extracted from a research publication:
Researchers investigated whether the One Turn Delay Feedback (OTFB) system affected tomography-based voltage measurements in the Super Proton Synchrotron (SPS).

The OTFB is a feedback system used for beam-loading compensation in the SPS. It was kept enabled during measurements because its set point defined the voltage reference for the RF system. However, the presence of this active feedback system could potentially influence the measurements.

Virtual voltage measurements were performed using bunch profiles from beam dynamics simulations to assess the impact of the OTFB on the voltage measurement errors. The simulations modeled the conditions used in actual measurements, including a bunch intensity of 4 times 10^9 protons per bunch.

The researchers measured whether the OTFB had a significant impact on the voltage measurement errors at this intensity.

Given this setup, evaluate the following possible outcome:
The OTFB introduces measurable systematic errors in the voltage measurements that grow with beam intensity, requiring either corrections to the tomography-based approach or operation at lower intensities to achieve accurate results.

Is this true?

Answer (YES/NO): NO